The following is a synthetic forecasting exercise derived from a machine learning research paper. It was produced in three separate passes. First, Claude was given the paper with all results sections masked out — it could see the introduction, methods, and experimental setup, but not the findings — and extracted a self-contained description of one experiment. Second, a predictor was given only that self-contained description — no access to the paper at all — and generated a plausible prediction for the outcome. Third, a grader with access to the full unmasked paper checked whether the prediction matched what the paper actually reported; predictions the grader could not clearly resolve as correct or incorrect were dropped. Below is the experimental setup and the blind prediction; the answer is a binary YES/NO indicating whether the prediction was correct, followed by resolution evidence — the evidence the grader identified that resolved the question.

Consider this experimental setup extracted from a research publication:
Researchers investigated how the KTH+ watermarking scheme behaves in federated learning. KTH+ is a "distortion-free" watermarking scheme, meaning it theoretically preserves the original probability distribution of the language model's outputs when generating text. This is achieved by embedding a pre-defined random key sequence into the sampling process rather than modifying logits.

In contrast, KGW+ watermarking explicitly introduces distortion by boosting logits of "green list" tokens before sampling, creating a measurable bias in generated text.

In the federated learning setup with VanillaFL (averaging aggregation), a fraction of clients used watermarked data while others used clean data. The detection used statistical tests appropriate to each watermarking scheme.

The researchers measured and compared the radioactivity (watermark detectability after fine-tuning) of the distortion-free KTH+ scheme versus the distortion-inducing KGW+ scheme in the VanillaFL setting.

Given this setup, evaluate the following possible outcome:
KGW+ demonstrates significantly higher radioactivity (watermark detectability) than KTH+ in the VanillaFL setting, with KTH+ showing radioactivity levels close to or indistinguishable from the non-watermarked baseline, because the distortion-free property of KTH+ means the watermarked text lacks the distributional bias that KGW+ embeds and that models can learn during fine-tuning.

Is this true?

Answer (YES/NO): NO